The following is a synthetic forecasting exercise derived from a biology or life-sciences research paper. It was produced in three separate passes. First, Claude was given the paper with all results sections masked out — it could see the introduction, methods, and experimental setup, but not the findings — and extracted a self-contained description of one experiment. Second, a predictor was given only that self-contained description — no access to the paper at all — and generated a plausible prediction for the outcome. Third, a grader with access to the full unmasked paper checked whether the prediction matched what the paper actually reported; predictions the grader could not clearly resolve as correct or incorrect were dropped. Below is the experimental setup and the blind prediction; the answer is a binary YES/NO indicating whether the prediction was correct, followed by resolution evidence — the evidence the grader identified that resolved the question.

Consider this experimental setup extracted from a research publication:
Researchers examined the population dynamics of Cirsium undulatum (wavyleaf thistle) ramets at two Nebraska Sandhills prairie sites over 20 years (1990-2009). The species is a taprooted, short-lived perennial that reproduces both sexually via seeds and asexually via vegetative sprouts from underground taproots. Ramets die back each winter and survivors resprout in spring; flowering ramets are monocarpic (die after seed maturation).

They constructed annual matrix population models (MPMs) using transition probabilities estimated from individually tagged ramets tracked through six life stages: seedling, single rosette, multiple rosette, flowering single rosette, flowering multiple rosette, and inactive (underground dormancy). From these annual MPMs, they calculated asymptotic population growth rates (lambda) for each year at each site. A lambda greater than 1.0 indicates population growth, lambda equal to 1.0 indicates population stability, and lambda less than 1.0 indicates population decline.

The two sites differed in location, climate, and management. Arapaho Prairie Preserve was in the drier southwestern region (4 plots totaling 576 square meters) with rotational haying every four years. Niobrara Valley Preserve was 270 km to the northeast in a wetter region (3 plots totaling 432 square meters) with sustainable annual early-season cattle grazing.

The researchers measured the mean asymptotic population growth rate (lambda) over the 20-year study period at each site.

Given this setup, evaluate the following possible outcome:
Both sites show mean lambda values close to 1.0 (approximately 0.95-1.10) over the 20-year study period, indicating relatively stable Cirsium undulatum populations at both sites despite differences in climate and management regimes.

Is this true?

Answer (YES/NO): NO